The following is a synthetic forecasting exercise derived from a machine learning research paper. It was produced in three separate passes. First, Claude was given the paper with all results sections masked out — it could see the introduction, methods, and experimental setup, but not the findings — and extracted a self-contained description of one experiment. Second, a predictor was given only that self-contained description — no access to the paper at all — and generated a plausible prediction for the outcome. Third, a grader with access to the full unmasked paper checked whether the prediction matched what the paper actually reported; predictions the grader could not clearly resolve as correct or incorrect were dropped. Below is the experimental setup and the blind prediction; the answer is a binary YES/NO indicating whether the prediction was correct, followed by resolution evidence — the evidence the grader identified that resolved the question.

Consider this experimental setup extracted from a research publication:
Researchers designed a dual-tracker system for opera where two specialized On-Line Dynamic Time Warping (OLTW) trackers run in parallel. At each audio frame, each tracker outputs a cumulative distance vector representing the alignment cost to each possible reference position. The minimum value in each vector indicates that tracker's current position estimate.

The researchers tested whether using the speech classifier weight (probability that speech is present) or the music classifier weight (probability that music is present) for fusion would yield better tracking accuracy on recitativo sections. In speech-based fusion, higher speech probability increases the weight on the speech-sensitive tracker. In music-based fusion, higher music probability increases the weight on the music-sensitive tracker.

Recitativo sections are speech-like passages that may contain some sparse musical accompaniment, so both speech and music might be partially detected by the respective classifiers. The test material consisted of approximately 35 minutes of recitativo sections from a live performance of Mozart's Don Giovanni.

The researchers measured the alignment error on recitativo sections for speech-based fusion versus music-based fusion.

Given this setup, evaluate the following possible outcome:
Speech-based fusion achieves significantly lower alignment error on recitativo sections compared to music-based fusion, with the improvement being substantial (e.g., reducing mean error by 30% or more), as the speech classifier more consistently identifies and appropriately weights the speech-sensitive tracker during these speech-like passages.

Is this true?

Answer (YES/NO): NO